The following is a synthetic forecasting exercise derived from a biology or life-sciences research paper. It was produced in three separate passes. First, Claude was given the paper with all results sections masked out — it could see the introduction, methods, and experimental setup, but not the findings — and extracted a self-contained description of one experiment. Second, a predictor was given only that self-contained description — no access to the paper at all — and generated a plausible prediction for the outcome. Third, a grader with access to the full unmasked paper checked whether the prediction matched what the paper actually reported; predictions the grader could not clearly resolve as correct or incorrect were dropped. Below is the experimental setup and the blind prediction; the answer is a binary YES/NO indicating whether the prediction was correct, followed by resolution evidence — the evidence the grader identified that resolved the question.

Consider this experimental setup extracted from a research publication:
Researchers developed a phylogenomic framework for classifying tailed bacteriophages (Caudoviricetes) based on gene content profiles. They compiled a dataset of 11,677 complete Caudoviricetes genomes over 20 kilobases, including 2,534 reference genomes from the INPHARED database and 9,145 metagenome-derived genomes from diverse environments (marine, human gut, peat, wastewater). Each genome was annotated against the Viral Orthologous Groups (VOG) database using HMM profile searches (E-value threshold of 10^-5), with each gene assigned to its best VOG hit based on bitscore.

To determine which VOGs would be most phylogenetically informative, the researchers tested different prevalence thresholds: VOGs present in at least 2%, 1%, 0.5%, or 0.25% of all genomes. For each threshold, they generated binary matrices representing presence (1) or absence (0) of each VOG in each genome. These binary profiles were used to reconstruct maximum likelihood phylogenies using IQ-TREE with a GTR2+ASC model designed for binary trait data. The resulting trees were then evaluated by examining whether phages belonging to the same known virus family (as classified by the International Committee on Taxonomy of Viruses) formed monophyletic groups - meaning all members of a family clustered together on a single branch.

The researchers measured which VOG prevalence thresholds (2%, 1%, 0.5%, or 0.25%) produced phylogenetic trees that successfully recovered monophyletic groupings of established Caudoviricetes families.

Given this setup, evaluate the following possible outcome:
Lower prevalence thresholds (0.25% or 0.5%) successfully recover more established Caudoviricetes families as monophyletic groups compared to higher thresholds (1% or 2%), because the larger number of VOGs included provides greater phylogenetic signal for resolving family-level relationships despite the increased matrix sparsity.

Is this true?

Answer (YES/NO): YES